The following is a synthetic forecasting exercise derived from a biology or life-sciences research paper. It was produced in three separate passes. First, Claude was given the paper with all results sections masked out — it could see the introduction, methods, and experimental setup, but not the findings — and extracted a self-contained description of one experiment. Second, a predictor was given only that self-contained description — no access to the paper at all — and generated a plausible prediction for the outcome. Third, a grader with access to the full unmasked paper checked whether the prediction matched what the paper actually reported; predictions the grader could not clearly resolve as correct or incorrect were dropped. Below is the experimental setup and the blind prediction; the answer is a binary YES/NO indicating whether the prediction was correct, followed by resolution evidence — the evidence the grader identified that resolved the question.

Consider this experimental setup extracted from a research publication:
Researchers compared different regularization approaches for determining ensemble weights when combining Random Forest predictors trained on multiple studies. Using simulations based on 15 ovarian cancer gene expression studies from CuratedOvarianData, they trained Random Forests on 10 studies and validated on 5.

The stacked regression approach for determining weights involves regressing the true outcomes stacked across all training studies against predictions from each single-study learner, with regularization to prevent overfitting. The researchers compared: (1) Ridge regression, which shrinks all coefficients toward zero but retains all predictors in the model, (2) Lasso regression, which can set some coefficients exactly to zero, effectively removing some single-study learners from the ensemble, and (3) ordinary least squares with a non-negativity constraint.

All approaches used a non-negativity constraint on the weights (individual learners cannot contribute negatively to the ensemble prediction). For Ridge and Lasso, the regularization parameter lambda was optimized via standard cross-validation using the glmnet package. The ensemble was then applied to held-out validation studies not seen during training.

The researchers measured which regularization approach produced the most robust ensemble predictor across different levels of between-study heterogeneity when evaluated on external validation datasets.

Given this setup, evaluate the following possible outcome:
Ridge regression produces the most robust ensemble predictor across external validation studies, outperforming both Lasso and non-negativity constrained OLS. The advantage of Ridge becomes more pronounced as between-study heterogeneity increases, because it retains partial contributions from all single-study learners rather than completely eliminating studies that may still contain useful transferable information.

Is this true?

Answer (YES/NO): NO